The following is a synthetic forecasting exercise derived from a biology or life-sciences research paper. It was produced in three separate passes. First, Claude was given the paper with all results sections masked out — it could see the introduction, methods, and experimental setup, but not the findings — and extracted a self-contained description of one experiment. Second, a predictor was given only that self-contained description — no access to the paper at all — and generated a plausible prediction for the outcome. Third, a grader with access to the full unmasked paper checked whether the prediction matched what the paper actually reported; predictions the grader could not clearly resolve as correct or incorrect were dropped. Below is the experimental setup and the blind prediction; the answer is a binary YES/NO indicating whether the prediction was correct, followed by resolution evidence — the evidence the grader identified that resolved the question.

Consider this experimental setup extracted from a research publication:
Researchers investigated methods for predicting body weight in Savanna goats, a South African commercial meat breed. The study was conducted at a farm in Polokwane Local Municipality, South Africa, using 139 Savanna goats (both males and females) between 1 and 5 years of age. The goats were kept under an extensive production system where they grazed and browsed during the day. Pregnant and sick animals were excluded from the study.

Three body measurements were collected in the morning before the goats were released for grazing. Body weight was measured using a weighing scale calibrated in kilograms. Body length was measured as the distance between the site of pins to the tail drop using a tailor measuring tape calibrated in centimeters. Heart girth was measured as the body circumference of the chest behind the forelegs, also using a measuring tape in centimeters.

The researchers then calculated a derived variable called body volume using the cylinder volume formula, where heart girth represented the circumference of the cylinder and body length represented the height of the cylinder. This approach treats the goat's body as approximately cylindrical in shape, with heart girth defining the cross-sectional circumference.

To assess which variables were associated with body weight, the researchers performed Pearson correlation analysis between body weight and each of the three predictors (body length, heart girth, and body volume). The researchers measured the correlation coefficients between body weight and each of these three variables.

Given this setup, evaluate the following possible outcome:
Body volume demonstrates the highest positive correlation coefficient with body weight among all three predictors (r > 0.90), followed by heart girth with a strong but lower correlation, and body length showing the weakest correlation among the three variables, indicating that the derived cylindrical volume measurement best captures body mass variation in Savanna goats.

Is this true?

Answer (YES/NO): NO